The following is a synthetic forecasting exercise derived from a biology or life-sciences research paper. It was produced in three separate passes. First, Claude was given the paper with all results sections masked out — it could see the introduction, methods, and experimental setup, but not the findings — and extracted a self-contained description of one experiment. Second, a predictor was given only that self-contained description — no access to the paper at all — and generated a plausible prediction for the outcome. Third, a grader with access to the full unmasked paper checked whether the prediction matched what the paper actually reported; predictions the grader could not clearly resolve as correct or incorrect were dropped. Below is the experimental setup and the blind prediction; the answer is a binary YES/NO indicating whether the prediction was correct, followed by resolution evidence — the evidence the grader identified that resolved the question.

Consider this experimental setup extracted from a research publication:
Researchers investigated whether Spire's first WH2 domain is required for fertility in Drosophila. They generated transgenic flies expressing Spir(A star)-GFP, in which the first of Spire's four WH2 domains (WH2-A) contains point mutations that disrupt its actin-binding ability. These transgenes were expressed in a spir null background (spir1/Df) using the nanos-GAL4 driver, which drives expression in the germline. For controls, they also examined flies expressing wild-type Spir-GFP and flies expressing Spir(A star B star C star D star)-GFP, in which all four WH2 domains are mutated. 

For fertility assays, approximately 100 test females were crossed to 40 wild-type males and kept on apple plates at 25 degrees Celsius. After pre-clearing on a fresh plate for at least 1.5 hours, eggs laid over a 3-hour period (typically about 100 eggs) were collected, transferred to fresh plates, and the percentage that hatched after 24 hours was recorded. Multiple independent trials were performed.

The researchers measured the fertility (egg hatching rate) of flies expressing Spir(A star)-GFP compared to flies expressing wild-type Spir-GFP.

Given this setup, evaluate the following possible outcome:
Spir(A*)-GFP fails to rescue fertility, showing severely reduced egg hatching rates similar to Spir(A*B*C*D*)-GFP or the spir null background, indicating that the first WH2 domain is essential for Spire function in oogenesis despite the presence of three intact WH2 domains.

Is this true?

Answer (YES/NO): NO